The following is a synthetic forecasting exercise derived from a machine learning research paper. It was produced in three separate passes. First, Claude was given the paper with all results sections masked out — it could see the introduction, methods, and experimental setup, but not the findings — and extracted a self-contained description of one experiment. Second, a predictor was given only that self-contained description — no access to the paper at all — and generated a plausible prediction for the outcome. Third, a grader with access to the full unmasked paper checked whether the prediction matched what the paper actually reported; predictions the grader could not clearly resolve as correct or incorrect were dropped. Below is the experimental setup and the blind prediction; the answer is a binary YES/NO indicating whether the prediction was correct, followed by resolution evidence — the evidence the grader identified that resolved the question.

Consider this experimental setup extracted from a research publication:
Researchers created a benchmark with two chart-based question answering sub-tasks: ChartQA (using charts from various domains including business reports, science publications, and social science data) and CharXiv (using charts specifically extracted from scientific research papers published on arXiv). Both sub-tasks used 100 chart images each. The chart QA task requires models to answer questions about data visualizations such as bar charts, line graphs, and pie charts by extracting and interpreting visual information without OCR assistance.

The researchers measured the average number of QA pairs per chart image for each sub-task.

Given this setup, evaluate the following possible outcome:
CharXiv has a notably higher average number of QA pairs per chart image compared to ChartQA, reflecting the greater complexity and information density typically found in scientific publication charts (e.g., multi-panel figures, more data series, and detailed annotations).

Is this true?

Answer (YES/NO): YES